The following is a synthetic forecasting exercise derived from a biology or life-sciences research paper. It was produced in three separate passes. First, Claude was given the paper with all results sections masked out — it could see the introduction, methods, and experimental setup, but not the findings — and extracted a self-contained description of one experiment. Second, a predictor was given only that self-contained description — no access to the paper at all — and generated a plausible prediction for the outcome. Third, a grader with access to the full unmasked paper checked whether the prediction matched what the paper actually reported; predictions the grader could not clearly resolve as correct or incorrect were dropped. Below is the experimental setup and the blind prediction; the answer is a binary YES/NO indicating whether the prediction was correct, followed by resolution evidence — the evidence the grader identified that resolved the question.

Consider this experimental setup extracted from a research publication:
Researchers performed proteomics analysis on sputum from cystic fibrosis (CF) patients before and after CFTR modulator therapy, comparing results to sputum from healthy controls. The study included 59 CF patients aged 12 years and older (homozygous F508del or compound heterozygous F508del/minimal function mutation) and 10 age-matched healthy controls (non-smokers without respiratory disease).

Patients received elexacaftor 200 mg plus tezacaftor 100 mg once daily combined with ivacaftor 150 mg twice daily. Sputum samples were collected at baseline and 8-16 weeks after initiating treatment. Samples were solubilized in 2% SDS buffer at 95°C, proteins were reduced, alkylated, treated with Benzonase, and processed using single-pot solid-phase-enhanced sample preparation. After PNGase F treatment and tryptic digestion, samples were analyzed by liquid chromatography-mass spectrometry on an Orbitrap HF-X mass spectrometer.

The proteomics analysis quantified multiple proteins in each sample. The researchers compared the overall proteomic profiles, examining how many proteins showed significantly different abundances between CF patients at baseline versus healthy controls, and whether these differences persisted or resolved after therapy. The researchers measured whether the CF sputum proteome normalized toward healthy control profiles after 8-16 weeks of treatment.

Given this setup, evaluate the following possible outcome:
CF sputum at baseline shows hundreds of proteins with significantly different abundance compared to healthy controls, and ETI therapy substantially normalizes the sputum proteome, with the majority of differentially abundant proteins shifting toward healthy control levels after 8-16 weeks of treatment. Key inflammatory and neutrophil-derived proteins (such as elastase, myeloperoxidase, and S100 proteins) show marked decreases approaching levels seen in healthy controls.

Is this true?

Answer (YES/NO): NO